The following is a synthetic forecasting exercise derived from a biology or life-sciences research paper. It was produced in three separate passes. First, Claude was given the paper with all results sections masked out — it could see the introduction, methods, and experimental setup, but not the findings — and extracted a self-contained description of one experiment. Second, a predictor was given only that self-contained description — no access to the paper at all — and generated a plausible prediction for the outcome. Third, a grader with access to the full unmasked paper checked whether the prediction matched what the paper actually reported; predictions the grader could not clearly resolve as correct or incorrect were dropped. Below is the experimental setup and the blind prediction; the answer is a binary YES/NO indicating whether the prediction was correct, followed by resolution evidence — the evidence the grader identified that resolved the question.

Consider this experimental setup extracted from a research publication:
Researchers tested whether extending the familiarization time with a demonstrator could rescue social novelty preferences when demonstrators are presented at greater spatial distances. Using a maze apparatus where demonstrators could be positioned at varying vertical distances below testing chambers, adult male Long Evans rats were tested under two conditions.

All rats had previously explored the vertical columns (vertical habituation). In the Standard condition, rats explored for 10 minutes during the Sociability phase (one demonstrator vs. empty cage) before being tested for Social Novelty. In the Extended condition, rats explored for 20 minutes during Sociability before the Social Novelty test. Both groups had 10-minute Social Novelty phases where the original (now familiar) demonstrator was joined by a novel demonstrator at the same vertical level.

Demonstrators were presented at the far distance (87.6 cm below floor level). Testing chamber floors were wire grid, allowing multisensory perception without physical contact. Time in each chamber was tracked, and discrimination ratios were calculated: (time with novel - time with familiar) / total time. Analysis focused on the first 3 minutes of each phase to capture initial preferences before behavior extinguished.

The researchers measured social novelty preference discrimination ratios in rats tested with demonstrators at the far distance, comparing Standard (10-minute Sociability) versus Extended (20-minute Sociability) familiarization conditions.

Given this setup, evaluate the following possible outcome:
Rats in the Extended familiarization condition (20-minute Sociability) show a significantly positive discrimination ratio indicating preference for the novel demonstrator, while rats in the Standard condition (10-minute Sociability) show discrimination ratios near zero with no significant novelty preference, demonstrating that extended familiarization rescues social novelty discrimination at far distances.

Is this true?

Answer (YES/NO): NO